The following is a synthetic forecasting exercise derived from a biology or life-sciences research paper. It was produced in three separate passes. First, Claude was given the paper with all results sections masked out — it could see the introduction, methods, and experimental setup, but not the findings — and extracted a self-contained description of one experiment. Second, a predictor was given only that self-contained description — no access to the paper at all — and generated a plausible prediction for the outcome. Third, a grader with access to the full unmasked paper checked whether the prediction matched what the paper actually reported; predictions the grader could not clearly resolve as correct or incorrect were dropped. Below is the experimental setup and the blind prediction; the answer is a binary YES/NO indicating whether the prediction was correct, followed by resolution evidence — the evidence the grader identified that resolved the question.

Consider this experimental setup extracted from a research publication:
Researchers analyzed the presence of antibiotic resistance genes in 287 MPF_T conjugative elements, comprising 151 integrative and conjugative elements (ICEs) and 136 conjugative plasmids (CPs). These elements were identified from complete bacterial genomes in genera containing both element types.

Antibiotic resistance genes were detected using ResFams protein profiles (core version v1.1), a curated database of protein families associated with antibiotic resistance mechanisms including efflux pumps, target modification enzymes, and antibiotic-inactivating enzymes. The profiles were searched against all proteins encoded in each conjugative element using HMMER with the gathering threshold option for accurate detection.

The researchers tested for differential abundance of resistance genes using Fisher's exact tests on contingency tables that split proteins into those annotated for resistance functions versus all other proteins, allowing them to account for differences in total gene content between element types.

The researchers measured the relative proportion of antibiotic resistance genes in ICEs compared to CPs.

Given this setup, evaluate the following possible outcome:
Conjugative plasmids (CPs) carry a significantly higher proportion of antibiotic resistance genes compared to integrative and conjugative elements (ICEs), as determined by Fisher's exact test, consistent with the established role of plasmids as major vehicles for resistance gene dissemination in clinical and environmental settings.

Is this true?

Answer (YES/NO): YES